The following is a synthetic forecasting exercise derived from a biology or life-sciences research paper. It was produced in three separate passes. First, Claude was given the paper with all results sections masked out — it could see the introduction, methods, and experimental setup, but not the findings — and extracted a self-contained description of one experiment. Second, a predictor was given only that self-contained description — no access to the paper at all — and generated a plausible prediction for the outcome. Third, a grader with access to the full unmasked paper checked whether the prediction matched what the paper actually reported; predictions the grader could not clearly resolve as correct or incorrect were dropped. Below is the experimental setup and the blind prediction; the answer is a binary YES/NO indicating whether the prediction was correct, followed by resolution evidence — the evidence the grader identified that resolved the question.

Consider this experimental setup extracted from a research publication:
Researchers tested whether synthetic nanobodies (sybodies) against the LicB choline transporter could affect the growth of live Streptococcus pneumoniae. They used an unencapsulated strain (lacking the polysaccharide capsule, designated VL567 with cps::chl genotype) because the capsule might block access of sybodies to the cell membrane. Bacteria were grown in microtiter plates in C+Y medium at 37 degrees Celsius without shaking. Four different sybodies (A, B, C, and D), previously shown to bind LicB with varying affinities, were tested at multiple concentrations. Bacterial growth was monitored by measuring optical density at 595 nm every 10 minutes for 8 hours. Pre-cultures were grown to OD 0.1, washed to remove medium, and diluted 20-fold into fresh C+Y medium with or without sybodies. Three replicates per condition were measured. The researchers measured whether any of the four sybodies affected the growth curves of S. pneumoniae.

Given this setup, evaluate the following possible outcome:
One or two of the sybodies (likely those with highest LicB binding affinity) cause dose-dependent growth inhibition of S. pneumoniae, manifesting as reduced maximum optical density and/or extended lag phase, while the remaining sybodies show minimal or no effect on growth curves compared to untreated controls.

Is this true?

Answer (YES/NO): NO